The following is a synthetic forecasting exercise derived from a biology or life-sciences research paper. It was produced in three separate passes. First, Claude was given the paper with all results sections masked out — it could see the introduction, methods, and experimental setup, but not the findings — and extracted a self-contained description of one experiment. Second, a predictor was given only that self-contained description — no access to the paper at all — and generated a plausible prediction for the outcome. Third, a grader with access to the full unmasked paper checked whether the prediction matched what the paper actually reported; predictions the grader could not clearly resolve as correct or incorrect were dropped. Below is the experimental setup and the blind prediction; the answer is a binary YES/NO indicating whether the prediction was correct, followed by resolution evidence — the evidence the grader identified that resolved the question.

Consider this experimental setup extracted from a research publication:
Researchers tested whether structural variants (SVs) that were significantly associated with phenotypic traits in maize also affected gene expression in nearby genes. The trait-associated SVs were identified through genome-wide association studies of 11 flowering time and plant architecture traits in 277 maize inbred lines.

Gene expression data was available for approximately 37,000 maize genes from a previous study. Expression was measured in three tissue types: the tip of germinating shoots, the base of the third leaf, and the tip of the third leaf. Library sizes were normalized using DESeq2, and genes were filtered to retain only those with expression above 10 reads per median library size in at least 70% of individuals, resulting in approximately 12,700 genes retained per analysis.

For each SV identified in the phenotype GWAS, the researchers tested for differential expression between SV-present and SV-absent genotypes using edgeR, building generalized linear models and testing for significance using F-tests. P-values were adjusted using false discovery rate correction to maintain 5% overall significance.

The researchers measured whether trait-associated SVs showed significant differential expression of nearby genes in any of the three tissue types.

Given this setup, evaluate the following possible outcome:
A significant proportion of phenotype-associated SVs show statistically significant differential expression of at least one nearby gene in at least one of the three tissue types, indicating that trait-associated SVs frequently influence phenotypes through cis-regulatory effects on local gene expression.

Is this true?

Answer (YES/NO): NO